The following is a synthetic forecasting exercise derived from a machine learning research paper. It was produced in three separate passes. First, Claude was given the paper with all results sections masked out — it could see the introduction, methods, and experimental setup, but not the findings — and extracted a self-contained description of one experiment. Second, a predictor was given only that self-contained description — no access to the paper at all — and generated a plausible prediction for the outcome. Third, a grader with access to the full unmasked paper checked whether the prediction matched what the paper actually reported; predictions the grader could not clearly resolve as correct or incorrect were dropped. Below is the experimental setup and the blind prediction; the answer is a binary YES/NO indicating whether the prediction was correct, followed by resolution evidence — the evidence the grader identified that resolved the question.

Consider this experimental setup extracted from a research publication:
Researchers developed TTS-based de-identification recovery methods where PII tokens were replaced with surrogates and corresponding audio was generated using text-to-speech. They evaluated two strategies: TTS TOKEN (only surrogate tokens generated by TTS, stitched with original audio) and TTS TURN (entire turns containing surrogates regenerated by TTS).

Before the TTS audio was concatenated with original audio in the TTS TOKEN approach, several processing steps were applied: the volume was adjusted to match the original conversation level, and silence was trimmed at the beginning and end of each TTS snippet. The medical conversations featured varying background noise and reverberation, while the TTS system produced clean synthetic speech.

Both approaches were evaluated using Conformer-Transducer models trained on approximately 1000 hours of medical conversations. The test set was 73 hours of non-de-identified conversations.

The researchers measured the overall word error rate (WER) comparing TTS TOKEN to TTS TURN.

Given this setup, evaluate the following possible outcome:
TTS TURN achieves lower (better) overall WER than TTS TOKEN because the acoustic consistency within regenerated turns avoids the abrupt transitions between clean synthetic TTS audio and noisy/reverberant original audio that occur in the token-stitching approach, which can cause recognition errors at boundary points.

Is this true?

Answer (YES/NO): NO